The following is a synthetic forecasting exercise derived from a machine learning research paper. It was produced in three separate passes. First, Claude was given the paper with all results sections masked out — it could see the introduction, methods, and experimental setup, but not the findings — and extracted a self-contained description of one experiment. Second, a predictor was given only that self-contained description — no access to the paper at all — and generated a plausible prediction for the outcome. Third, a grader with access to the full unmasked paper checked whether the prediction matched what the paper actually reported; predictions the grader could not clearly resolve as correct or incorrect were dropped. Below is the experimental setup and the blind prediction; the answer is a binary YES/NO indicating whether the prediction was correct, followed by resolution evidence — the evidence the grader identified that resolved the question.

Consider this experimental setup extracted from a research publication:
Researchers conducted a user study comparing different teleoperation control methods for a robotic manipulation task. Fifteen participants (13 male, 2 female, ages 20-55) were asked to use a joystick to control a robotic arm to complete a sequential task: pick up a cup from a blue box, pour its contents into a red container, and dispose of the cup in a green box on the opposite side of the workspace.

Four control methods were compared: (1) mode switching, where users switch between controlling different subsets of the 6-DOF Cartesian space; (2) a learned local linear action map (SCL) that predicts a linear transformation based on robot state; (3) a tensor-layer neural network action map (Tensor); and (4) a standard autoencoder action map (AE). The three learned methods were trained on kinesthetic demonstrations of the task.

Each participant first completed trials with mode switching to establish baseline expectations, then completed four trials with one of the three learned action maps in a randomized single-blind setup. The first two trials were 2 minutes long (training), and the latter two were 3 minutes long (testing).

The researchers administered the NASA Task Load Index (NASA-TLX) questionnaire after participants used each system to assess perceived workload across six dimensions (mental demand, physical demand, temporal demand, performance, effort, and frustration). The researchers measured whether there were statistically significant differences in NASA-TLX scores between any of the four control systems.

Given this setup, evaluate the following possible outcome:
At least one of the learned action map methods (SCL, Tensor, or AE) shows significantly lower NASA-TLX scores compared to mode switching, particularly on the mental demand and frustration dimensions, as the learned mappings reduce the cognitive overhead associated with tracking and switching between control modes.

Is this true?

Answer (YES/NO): NO